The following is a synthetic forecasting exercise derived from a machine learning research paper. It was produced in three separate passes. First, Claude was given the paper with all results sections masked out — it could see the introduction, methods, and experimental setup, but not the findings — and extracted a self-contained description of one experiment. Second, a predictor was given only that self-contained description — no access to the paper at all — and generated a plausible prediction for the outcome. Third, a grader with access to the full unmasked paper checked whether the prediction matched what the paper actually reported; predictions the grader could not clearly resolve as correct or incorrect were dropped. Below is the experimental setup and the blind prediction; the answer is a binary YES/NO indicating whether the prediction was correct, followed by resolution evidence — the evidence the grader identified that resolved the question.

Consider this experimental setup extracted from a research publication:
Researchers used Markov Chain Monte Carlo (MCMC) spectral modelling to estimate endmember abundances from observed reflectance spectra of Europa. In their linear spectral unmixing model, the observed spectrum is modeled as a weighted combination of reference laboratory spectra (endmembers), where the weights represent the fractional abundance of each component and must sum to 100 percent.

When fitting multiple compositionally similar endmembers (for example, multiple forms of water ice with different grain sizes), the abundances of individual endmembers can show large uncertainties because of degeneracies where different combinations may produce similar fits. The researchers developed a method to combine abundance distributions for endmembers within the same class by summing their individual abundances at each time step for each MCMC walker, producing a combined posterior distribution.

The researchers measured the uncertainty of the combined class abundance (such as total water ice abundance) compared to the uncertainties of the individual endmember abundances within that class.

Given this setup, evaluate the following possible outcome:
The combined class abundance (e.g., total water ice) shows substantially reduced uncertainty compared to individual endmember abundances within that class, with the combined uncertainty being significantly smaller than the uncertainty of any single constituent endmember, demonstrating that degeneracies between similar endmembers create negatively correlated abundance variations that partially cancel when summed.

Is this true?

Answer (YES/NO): YES